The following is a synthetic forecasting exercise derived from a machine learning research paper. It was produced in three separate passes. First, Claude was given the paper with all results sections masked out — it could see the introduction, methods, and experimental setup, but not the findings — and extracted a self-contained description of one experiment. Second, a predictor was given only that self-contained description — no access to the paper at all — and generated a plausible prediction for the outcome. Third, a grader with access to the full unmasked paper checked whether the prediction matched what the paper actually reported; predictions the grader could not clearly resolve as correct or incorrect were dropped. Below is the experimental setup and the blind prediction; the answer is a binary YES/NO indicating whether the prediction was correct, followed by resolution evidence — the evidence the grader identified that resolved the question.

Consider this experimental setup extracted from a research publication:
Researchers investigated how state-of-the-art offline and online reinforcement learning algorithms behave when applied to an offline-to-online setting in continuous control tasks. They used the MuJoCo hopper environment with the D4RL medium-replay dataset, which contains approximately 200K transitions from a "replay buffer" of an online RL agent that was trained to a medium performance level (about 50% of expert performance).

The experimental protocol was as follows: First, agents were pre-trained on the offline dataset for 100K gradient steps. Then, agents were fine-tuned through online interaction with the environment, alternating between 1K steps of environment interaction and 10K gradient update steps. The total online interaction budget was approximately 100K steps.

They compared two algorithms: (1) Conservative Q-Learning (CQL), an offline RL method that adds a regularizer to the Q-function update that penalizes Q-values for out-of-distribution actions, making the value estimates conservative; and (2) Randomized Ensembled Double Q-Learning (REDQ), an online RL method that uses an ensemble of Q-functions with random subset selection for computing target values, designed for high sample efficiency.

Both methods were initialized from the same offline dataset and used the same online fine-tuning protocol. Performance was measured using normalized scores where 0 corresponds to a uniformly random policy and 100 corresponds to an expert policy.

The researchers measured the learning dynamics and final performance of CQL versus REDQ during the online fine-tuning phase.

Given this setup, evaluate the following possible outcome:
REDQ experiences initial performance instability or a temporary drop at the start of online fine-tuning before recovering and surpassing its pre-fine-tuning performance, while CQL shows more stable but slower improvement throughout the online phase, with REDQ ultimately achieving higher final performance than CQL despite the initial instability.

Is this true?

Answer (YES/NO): NO